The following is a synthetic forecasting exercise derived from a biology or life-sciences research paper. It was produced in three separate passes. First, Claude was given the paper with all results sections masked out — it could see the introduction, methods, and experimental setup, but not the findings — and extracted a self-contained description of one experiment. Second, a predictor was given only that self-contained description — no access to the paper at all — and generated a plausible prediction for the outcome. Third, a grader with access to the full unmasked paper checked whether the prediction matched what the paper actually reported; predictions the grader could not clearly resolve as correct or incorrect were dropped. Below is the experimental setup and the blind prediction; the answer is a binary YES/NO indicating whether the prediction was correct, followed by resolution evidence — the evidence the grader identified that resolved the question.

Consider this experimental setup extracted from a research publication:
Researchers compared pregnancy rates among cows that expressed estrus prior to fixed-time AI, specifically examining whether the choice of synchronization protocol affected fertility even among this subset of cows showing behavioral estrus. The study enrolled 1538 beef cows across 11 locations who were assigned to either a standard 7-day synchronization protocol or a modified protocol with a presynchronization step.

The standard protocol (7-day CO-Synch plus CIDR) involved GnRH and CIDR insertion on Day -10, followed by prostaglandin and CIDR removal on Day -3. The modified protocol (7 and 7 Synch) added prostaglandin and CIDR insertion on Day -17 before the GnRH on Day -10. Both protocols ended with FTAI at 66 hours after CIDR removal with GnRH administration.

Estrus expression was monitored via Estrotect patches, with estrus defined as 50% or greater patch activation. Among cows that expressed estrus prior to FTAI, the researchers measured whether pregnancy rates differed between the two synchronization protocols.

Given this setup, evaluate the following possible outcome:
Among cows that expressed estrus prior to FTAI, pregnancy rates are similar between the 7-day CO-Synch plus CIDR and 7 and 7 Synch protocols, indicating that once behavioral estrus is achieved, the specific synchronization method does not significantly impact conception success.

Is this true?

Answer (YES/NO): NO